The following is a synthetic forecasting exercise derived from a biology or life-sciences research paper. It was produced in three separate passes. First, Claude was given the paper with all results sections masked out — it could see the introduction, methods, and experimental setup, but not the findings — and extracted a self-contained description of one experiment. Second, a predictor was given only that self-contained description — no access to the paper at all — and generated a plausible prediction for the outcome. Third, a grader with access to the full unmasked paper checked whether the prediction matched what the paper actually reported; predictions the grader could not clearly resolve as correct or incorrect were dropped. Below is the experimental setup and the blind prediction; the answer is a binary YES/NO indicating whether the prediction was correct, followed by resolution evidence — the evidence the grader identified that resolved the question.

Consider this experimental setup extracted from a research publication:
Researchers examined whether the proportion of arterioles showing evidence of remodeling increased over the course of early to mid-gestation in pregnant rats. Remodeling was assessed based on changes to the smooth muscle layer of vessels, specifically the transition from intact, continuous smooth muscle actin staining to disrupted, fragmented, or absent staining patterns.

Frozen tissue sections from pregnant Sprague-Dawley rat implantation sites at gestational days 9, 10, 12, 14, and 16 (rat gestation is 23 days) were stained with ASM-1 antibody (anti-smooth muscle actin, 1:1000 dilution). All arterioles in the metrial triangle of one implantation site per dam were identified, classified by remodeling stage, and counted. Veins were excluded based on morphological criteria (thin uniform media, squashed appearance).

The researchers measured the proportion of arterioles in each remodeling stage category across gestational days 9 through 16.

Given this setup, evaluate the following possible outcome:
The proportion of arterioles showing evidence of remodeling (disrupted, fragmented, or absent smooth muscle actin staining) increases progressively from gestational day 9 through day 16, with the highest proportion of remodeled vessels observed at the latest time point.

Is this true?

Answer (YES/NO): YES